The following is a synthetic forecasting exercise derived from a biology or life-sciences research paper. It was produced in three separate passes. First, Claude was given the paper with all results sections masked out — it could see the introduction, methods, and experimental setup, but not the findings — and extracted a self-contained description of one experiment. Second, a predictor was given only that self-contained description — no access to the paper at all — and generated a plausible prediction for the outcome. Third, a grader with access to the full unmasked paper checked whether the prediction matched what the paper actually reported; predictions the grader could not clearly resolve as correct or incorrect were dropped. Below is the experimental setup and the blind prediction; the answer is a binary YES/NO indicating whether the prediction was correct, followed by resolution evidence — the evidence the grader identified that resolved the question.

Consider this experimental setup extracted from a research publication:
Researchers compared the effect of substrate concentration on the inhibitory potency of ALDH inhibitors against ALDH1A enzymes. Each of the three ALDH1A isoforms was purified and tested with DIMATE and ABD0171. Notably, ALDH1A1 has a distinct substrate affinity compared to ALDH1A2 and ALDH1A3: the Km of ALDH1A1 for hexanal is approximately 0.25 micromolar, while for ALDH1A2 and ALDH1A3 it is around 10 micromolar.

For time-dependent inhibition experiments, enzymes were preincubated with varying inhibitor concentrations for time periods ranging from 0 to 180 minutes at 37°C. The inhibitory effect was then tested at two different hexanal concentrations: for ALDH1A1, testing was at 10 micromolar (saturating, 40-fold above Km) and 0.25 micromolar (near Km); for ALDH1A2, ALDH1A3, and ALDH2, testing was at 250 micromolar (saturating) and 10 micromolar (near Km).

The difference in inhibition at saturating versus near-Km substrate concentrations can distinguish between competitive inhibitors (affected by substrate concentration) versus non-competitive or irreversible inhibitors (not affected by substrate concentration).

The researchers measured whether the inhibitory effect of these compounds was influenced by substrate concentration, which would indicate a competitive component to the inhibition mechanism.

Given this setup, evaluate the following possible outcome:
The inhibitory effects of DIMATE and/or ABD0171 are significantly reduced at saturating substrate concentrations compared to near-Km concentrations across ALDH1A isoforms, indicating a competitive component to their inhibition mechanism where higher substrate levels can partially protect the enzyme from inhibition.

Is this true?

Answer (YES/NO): NO